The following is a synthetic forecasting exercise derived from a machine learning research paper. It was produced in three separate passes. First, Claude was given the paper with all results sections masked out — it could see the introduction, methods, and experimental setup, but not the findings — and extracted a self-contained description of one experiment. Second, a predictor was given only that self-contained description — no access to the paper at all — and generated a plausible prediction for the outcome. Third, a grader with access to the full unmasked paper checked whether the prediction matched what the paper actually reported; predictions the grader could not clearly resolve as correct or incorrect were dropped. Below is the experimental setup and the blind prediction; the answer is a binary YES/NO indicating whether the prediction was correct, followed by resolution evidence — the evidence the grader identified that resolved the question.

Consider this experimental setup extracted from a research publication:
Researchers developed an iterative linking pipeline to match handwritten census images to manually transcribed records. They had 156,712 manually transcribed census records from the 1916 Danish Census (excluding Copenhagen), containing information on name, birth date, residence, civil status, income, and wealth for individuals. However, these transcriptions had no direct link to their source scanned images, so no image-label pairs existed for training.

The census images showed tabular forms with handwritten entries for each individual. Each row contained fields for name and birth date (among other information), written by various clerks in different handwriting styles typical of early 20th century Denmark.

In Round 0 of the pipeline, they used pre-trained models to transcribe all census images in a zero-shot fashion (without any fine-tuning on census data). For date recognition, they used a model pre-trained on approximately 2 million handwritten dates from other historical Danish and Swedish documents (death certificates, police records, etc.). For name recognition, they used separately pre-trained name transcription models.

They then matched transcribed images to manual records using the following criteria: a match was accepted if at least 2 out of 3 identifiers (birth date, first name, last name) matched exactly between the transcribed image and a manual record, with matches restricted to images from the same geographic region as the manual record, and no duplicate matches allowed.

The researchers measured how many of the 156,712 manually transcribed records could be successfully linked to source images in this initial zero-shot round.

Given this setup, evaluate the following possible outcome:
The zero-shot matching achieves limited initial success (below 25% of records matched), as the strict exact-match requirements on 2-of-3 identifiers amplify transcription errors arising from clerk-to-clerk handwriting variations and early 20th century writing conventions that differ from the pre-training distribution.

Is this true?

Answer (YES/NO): YES